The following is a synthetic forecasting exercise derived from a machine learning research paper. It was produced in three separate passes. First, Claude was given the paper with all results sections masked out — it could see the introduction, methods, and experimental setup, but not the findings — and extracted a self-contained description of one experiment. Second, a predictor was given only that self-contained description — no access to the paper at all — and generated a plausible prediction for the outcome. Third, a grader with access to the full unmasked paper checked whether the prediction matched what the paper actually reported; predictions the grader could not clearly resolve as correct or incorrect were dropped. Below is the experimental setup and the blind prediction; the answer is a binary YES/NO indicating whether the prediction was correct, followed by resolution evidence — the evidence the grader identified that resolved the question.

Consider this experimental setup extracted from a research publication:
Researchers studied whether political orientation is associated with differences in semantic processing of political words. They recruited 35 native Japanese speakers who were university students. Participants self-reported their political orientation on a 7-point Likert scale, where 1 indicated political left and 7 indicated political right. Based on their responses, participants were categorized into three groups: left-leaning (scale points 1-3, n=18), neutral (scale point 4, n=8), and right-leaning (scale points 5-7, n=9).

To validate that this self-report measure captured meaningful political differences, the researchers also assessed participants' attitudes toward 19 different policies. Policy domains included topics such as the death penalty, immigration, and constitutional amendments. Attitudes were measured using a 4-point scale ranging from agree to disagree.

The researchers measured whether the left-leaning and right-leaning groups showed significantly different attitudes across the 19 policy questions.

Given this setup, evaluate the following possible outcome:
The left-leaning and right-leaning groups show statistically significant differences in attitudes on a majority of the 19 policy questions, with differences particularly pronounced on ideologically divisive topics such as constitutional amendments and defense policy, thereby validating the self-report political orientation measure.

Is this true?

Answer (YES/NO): YES